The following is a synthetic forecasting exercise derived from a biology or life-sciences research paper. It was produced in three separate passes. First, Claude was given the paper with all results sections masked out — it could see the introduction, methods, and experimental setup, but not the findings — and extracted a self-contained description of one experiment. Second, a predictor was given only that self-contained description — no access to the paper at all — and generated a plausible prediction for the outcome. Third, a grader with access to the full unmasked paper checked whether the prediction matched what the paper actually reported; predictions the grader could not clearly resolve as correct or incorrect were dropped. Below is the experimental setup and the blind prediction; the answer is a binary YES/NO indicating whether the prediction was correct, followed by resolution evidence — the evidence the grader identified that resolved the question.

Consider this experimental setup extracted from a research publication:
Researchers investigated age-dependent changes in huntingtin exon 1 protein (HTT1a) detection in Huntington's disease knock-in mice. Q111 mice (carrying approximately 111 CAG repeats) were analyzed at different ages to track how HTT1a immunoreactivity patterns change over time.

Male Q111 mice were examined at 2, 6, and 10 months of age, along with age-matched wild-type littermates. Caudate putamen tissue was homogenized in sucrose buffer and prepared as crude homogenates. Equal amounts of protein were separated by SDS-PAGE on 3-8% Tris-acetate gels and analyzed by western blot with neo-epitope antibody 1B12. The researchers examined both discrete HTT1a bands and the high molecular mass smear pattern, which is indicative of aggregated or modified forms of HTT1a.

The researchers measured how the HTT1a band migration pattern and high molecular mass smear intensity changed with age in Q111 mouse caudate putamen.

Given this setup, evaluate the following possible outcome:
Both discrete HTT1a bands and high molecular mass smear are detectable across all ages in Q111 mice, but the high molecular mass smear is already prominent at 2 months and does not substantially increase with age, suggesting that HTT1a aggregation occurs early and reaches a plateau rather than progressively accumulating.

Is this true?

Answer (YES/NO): NO